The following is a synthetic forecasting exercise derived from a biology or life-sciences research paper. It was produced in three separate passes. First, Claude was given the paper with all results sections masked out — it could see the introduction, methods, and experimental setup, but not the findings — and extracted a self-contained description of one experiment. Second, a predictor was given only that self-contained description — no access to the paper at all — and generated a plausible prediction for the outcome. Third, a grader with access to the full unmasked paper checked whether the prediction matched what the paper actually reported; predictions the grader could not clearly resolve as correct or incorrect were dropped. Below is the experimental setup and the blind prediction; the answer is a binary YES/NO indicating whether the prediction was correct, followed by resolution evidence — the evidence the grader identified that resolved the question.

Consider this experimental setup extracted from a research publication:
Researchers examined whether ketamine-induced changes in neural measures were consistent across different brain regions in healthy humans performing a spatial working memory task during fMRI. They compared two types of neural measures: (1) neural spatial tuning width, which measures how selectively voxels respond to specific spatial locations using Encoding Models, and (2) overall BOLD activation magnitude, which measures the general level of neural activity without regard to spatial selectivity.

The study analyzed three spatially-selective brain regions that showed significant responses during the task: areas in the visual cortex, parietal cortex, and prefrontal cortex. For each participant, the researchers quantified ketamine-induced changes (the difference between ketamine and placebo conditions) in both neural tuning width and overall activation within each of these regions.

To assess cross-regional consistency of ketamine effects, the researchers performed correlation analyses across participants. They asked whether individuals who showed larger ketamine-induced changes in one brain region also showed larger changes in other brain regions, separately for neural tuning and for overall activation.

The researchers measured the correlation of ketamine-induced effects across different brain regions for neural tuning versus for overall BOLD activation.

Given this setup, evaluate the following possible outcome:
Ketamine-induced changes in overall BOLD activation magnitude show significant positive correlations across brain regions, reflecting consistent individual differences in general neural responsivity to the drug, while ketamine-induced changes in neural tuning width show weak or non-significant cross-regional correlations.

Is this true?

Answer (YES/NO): NO